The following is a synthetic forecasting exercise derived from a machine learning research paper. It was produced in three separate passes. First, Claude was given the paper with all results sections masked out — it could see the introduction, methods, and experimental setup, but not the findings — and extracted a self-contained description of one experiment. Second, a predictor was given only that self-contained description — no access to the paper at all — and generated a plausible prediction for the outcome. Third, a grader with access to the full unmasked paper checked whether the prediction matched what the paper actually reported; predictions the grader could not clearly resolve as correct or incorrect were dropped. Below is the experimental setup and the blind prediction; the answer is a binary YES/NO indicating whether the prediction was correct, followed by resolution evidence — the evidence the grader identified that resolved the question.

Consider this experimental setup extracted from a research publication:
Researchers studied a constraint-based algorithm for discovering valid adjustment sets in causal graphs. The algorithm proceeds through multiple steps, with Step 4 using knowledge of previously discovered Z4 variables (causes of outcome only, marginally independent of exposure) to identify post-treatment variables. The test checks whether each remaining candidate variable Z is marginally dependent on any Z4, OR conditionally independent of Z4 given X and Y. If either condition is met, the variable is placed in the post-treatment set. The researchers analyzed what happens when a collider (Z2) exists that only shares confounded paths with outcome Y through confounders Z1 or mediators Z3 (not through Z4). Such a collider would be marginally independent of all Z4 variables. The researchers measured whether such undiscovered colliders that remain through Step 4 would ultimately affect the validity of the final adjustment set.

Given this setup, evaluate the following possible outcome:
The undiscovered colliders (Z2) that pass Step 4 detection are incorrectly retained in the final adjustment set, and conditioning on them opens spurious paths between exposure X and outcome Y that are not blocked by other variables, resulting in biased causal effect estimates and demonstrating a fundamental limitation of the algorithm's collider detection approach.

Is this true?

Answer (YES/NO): NO